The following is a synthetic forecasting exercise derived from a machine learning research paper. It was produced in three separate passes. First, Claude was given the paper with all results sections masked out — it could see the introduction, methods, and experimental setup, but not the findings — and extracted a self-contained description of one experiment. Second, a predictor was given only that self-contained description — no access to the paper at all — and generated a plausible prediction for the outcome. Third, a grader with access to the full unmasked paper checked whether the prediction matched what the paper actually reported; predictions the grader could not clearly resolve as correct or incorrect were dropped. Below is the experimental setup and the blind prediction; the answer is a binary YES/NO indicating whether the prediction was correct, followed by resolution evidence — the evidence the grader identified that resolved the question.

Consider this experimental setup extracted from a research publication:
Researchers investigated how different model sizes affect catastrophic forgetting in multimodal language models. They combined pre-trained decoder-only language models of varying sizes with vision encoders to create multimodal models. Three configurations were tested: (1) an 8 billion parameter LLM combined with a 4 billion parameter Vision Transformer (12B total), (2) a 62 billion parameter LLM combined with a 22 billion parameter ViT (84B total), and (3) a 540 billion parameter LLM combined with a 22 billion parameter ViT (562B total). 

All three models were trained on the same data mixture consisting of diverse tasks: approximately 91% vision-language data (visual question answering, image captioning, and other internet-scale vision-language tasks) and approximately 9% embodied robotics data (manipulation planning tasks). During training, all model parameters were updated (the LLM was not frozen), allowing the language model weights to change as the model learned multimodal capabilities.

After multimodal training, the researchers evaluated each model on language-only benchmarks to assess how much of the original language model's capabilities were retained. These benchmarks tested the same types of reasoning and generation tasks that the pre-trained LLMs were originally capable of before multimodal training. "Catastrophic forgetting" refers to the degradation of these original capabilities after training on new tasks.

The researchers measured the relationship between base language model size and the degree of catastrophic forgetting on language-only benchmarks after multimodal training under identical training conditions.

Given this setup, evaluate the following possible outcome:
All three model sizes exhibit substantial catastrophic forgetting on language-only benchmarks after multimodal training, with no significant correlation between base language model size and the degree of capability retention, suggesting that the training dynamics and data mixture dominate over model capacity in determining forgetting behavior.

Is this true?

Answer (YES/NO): NO